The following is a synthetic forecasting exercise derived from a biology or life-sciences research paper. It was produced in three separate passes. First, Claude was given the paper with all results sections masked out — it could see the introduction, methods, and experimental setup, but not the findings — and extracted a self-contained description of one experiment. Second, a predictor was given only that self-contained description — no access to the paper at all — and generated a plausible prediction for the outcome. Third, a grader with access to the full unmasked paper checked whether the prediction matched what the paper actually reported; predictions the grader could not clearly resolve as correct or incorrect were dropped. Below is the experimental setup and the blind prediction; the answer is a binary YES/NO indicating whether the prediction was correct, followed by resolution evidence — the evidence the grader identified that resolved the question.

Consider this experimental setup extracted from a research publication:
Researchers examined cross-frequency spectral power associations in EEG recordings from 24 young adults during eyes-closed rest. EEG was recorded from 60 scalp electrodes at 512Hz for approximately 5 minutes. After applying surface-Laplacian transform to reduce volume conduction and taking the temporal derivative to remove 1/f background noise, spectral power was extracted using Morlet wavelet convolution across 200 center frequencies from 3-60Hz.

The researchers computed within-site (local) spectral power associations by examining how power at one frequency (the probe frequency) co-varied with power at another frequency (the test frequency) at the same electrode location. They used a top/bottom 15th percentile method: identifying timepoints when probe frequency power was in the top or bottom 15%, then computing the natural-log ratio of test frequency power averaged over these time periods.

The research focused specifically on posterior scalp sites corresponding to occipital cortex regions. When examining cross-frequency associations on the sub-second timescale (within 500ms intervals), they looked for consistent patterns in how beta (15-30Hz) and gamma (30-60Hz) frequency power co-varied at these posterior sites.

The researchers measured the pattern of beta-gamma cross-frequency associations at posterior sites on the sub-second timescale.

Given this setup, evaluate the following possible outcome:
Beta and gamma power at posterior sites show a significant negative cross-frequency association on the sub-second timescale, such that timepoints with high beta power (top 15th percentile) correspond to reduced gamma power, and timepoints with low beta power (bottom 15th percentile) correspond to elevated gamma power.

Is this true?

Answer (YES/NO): NO